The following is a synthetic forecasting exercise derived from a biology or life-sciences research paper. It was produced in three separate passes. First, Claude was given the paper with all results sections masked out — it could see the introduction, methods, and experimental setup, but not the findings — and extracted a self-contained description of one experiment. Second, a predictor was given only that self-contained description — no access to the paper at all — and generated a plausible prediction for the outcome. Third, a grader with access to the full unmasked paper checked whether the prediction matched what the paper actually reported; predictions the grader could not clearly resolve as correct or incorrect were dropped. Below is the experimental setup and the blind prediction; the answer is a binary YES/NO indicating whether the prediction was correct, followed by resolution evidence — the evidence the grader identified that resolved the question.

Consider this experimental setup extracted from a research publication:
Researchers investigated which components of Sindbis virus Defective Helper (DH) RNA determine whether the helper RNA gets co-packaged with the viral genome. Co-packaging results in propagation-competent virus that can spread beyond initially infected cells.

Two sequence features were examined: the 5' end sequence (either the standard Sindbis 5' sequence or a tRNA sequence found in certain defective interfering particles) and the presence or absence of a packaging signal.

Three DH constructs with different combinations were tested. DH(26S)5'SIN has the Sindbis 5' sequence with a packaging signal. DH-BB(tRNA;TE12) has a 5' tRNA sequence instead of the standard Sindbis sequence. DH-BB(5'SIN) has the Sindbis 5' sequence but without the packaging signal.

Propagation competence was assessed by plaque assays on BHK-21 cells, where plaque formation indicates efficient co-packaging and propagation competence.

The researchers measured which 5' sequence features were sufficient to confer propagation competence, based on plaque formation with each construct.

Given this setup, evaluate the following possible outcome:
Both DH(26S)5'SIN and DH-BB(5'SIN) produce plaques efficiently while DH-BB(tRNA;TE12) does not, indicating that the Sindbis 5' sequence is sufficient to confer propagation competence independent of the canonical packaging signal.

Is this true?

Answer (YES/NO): NO